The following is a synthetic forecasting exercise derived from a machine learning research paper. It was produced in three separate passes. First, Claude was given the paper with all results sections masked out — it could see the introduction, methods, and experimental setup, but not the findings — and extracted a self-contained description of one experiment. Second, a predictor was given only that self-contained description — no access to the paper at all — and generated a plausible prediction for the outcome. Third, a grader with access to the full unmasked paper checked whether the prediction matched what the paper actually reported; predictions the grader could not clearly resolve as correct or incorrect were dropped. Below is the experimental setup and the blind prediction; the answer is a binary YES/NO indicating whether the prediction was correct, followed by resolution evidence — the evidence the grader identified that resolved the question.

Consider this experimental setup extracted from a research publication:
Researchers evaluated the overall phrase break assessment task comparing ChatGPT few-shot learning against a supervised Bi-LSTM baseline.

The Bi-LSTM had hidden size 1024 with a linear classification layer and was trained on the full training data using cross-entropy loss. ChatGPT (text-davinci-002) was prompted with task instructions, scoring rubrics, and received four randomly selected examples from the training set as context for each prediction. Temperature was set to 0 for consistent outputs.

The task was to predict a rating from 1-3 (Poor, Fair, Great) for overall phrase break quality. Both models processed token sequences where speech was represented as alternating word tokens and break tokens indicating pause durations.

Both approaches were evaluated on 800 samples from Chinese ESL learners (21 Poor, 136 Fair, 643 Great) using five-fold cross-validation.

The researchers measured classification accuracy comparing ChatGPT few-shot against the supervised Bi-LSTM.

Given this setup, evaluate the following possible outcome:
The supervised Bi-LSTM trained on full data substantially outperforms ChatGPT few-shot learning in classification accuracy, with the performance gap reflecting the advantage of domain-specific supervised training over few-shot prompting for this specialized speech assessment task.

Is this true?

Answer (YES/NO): YES